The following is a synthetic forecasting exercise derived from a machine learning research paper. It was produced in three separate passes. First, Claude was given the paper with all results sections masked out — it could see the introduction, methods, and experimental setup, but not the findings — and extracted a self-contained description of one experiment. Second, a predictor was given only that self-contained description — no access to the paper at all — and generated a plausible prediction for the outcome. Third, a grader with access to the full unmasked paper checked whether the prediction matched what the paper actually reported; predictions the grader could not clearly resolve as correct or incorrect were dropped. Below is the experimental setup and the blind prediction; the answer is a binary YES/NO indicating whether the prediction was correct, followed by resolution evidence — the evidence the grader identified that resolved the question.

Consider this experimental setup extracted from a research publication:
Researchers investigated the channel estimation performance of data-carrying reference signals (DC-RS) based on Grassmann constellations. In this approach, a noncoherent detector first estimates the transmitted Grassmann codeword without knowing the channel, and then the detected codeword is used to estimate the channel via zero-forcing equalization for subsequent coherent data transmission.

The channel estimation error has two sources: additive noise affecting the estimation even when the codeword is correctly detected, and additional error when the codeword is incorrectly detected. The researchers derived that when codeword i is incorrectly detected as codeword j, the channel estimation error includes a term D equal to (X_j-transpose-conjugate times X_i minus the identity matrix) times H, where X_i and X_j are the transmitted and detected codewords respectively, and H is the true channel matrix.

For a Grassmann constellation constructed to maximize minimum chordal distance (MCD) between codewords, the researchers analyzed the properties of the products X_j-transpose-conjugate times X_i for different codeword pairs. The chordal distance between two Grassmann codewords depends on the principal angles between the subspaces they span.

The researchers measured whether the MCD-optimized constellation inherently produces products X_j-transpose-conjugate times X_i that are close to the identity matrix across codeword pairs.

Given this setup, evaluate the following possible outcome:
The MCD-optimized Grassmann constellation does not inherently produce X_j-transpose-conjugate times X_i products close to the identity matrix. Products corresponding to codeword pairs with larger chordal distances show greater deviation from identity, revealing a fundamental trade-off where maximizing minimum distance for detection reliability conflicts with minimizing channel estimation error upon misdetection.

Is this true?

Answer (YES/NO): NO